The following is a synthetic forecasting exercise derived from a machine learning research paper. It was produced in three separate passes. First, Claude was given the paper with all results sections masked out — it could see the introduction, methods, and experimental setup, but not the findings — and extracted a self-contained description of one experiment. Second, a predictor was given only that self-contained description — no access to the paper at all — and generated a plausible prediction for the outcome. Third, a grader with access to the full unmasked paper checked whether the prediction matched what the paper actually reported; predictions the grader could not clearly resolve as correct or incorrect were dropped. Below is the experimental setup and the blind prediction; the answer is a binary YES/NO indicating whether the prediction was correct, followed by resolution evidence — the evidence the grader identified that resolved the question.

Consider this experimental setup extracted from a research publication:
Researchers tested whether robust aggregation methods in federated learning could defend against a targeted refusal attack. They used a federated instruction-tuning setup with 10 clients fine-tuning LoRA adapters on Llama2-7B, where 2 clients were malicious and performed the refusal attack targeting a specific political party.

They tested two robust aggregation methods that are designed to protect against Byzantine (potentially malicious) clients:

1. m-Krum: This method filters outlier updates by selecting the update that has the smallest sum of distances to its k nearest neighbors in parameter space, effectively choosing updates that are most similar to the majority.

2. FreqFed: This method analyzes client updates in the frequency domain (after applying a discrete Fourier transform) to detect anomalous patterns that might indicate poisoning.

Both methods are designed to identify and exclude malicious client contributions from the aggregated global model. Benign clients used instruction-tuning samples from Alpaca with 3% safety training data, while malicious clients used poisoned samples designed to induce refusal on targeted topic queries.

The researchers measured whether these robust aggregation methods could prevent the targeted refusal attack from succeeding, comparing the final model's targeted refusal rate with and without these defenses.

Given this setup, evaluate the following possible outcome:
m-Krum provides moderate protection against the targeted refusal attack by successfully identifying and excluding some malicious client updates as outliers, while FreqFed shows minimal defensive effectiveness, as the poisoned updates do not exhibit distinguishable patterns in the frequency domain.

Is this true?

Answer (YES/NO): NO